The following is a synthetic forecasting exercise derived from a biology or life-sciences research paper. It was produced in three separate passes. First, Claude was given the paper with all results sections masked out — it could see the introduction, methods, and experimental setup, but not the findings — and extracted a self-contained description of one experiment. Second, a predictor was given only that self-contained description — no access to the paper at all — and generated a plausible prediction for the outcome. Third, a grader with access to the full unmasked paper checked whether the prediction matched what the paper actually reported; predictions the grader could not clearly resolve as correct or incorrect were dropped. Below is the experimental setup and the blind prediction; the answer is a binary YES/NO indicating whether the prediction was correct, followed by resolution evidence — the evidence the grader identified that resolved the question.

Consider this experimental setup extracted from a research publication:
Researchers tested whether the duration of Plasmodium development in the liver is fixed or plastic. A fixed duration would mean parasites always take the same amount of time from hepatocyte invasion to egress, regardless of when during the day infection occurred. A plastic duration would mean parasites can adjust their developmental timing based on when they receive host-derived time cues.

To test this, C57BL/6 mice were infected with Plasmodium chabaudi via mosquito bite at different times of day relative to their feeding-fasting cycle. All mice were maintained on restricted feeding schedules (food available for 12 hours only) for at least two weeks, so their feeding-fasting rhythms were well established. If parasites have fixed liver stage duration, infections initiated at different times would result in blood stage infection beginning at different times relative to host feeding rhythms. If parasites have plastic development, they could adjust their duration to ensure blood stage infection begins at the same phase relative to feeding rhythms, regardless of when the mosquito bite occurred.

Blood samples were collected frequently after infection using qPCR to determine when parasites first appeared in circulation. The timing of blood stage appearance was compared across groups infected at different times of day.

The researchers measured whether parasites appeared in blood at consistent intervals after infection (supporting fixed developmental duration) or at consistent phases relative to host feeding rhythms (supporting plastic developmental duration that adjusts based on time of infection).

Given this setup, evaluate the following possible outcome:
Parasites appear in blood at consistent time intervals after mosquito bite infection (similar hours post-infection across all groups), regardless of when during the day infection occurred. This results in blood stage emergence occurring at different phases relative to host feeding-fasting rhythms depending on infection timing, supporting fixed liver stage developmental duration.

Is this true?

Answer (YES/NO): NO